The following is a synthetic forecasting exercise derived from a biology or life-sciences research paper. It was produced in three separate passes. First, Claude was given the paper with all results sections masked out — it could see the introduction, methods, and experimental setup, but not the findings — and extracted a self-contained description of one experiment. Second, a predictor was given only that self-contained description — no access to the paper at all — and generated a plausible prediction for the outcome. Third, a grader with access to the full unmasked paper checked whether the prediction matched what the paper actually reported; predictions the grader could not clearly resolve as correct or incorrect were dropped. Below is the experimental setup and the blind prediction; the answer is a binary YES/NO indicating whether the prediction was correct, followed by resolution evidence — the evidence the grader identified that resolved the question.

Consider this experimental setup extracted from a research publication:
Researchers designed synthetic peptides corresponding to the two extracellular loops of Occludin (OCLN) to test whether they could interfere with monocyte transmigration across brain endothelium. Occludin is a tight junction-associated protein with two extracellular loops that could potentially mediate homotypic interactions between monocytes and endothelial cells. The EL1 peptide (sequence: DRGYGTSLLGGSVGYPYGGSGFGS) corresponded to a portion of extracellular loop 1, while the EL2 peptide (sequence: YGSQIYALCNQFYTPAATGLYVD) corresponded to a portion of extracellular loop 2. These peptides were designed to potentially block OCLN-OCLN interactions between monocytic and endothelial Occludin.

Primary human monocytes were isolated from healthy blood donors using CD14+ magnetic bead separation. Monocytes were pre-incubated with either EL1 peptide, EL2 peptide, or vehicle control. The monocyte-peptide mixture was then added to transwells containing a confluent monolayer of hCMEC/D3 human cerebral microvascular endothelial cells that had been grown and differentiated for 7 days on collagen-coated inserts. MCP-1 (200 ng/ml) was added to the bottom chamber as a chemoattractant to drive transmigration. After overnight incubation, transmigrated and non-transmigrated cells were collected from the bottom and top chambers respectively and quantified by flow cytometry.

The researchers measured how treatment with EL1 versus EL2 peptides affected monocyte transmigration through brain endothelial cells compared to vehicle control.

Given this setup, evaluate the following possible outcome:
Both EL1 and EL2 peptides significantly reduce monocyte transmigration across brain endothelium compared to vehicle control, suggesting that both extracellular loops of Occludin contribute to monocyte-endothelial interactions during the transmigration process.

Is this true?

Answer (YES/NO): NO